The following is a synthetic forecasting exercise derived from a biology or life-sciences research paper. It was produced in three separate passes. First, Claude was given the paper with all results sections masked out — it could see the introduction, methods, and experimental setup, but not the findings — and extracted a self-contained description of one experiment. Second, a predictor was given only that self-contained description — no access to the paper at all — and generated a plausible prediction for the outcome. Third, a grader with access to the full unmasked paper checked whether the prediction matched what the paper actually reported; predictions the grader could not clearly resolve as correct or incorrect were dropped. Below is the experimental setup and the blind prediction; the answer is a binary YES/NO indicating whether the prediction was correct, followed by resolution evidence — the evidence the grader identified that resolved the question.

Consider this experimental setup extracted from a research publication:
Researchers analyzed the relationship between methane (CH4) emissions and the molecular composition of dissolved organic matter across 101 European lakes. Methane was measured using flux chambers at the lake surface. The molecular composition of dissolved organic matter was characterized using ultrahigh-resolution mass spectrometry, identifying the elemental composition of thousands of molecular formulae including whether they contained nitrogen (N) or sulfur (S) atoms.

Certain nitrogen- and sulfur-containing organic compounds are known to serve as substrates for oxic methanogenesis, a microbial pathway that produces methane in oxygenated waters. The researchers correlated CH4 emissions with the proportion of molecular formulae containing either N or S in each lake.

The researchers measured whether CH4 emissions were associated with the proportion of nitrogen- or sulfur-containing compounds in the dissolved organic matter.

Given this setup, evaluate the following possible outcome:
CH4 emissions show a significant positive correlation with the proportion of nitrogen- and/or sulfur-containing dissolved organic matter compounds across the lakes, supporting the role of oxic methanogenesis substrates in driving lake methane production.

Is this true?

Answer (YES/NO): YES